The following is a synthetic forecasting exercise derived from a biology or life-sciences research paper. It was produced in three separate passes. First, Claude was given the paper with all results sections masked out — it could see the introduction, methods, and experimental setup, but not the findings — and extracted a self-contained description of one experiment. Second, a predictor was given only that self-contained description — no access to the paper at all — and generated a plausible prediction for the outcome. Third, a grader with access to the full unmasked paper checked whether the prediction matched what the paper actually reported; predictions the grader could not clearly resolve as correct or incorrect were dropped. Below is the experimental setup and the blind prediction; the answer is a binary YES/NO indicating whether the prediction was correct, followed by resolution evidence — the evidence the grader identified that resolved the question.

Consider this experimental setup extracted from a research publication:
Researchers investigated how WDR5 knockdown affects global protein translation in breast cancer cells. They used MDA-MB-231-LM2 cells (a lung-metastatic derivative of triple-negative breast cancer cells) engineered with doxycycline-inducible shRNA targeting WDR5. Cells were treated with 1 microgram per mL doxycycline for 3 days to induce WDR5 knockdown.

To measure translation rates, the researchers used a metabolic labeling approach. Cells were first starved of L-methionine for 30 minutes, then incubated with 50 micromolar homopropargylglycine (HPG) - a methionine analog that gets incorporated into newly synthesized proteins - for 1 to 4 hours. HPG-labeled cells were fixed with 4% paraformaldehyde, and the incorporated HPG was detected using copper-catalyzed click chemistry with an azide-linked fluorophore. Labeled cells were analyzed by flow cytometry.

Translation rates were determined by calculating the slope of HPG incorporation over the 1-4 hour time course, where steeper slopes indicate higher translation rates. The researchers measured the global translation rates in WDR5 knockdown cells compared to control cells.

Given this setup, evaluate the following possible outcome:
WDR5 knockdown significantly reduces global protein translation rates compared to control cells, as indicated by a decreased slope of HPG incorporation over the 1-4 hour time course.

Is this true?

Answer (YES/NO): YES